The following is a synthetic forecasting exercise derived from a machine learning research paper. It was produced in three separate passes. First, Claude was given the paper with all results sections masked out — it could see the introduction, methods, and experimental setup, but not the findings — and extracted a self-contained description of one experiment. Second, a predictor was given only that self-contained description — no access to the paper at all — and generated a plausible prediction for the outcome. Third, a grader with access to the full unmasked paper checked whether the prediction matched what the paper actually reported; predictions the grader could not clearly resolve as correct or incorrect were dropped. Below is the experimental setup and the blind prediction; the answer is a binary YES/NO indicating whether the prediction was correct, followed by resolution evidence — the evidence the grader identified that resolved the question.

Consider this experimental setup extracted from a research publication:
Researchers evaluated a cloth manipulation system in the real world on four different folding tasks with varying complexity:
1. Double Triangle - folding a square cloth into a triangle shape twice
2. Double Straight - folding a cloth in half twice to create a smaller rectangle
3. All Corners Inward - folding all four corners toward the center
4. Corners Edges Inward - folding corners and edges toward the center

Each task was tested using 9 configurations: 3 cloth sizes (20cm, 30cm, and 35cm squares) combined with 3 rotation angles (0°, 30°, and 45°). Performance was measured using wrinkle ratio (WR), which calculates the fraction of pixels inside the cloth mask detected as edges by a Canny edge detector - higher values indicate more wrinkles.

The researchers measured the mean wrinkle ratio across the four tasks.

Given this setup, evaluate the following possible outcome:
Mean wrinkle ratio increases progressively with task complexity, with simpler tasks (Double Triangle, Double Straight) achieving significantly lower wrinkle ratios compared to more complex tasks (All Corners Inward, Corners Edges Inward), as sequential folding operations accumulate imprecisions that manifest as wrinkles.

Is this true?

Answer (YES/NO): YES